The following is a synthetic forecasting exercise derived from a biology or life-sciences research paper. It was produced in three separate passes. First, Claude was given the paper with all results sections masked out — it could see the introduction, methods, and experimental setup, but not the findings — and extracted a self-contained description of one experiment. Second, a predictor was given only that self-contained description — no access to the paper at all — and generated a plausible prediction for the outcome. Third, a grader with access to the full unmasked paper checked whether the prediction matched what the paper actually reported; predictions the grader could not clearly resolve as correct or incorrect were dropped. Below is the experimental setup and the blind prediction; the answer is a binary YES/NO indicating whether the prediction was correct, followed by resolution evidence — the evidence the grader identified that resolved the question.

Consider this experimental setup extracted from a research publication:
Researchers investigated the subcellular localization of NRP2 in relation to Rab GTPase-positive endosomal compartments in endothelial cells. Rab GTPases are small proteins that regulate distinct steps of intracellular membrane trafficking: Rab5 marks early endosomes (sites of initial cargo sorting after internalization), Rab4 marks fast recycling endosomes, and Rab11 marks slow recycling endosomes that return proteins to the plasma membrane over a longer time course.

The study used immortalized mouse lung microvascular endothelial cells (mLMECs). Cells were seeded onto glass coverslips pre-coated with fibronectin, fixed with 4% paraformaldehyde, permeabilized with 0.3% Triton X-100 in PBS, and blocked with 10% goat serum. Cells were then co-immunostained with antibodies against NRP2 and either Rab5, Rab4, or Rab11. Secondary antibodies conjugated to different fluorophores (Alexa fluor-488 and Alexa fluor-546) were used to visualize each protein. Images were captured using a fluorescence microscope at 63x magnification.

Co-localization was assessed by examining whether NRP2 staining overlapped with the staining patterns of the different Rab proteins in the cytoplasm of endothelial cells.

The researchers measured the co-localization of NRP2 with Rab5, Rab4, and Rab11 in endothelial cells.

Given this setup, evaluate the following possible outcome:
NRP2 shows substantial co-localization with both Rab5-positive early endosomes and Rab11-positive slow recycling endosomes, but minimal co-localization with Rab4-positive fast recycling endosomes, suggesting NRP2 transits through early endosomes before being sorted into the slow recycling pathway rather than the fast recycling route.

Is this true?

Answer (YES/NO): NO